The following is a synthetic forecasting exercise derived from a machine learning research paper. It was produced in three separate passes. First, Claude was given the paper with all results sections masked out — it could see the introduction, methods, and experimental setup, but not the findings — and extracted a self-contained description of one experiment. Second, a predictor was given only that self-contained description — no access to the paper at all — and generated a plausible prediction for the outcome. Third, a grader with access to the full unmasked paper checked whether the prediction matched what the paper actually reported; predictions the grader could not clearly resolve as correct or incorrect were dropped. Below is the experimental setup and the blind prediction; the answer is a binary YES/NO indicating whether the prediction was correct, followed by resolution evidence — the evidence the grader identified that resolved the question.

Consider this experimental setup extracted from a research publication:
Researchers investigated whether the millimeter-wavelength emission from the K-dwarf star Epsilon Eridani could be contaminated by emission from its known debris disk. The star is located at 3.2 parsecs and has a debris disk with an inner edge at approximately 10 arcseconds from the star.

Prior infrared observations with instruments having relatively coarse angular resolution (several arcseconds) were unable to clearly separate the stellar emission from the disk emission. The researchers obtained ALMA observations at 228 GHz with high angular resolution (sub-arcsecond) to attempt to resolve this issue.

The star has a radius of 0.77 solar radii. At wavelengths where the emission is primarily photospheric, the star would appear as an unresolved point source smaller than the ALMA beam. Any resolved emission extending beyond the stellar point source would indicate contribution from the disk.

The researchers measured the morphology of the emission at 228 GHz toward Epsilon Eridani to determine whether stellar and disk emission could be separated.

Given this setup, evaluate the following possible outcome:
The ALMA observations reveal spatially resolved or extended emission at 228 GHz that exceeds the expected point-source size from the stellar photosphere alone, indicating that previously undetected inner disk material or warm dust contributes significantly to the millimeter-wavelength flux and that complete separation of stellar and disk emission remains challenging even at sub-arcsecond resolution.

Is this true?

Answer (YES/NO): NO